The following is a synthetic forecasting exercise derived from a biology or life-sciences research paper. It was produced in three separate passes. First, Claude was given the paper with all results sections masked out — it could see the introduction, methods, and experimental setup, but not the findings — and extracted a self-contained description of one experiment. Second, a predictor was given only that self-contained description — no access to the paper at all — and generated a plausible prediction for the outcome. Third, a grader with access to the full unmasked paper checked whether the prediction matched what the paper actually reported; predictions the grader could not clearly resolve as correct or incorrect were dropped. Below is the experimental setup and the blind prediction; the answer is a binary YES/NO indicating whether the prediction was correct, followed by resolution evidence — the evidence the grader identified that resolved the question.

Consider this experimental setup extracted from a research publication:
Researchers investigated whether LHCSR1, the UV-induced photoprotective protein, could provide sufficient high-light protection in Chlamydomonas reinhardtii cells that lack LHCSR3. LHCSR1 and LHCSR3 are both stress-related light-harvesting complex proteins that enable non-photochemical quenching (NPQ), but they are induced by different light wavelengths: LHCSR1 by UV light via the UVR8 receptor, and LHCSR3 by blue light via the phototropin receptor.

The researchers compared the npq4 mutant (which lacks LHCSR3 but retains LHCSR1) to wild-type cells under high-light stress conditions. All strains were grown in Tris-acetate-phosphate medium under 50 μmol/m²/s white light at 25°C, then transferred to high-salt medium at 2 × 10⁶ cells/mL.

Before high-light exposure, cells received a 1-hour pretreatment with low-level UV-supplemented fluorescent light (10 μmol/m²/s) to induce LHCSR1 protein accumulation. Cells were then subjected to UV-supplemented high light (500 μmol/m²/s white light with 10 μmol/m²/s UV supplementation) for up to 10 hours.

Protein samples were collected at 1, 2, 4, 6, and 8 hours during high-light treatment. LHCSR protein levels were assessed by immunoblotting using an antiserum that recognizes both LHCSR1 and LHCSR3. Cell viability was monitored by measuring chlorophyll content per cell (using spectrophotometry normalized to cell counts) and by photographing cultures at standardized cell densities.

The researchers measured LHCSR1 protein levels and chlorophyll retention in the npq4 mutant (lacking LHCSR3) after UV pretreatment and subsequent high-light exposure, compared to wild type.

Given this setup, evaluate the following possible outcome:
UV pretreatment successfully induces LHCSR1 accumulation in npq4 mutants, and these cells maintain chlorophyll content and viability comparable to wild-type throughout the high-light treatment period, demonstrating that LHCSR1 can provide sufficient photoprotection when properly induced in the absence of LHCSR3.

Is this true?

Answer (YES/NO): YES